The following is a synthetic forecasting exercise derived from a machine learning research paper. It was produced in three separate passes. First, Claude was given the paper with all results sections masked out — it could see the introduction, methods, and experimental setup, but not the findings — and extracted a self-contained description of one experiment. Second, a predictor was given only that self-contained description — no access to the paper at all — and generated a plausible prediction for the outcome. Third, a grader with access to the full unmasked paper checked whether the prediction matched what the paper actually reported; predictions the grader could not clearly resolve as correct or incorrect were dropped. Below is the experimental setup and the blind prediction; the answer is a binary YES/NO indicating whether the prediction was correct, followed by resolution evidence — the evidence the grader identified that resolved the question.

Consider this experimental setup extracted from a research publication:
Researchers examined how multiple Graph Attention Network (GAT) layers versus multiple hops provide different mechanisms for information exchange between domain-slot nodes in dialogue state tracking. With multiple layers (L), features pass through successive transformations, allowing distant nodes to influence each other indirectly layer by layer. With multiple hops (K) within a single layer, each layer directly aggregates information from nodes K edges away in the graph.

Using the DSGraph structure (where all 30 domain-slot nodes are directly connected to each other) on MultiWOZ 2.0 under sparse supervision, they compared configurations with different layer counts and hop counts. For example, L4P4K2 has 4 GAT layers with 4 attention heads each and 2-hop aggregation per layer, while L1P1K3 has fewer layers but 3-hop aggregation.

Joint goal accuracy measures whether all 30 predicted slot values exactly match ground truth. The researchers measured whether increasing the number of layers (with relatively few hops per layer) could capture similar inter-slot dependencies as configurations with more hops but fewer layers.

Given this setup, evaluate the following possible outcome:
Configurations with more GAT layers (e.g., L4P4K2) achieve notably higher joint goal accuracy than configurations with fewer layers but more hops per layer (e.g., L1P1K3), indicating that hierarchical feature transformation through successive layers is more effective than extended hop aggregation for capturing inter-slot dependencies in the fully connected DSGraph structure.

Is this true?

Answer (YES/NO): NO